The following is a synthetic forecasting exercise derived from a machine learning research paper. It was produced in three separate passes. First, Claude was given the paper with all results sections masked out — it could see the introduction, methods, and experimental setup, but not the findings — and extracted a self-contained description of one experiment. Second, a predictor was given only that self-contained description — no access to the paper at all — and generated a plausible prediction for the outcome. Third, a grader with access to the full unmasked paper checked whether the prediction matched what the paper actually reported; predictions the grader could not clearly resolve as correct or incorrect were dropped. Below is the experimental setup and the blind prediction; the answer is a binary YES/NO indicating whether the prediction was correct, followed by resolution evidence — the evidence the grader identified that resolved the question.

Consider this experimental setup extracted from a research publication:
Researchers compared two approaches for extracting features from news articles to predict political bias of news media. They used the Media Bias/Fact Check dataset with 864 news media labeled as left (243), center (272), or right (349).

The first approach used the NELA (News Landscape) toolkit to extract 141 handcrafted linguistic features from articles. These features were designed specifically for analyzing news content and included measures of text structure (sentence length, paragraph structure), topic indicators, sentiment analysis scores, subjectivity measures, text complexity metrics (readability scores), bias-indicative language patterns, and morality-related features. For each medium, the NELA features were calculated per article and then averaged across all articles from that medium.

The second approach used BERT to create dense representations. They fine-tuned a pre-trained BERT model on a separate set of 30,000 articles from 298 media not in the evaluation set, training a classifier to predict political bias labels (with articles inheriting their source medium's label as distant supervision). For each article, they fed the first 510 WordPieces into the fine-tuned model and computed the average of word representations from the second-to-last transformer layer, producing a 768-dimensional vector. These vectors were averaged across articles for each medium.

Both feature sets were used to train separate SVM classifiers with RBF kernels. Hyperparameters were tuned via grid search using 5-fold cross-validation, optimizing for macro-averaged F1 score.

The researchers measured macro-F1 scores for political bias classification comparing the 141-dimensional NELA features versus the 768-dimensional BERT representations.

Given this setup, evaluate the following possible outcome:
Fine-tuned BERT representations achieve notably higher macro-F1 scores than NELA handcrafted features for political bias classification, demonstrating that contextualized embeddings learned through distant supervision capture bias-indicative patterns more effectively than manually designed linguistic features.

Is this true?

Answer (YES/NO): YES